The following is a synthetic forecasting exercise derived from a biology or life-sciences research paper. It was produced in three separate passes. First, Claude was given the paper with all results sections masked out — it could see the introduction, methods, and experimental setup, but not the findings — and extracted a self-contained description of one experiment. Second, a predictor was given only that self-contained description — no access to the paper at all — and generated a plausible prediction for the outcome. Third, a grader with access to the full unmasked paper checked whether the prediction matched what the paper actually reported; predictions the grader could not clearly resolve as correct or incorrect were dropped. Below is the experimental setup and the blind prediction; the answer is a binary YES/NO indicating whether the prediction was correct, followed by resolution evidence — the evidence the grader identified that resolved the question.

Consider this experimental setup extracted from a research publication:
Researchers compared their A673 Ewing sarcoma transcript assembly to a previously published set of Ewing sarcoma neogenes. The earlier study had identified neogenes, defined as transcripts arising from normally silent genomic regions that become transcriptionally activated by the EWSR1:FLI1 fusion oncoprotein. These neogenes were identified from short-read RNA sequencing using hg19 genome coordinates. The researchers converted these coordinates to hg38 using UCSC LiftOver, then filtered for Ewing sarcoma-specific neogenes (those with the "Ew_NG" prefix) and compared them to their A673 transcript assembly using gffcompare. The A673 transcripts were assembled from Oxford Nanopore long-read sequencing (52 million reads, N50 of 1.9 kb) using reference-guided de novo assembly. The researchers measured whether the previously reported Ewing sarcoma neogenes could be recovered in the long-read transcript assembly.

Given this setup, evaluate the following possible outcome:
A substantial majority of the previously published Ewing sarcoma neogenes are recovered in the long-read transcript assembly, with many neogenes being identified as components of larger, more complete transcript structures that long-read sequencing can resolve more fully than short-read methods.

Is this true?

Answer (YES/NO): NO